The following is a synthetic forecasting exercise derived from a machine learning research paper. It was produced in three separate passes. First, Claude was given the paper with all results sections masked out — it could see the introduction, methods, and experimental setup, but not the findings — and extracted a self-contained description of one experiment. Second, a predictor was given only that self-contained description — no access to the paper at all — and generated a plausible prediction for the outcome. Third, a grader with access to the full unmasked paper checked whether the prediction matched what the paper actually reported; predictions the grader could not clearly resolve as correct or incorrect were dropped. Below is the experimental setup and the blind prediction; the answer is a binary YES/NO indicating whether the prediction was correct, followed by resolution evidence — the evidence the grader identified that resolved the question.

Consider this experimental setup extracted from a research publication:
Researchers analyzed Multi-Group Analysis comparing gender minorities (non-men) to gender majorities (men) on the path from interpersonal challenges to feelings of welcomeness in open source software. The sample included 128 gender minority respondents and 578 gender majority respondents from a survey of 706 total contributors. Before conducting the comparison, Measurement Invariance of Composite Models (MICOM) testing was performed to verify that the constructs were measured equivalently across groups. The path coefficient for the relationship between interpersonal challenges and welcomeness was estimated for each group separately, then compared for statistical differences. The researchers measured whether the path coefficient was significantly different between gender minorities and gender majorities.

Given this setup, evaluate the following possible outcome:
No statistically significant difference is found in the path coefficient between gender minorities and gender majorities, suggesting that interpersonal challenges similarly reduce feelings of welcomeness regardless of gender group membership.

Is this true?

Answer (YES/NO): NO